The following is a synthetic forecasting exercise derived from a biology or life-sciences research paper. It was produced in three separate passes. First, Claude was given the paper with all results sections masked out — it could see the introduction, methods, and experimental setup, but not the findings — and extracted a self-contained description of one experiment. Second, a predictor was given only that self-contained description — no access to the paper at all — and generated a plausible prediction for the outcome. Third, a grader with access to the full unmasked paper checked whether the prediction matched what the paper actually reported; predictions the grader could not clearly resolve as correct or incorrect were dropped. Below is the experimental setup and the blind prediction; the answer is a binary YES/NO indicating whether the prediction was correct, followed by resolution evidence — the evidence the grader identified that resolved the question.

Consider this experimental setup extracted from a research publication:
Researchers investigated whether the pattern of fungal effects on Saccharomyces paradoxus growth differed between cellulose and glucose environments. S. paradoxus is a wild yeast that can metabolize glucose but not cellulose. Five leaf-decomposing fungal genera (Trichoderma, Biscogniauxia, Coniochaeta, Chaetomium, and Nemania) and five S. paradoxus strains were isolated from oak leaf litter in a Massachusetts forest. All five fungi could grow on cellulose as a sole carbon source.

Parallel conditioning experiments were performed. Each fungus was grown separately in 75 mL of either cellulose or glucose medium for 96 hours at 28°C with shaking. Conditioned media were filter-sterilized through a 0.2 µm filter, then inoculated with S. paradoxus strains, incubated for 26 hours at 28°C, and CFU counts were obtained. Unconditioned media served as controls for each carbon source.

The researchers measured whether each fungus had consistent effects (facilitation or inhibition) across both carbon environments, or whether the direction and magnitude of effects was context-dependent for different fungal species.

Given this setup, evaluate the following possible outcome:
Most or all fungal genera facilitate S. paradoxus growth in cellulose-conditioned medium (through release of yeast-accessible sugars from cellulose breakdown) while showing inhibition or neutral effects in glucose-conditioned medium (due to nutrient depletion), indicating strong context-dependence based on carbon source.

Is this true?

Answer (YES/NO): NO